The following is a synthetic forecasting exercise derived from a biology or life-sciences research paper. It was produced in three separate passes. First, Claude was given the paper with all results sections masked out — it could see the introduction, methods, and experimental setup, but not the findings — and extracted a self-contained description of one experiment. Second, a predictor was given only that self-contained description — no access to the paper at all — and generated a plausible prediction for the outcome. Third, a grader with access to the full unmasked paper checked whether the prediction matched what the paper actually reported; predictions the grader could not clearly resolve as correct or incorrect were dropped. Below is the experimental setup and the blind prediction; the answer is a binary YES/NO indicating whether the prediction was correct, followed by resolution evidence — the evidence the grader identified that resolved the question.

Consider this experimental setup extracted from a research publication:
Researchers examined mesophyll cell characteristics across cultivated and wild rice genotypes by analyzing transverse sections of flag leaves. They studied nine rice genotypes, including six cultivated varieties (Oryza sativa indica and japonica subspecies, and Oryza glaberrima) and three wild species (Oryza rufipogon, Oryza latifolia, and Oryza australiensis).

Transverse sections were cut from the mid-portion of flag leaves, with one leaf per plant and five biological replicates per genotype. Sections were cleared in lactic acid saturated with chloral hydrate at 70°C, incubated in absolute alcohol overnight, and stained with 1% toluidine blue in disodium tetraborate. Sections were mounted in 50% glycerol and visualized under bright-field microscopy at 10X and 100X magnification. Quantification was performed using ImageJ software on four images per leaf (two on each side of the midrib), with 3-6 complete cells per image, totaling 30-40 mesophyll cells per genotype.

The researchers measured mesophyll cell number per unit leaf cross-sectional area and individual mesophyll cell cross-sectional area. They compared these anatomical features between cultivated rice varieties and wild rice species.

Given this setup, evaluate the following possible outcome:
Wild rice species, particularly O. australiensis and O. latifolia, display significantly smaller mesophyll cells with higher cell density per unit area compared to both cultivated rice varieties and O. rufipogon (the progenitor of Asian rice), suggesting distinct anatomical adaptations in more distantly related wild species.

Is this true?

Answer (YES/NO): NO